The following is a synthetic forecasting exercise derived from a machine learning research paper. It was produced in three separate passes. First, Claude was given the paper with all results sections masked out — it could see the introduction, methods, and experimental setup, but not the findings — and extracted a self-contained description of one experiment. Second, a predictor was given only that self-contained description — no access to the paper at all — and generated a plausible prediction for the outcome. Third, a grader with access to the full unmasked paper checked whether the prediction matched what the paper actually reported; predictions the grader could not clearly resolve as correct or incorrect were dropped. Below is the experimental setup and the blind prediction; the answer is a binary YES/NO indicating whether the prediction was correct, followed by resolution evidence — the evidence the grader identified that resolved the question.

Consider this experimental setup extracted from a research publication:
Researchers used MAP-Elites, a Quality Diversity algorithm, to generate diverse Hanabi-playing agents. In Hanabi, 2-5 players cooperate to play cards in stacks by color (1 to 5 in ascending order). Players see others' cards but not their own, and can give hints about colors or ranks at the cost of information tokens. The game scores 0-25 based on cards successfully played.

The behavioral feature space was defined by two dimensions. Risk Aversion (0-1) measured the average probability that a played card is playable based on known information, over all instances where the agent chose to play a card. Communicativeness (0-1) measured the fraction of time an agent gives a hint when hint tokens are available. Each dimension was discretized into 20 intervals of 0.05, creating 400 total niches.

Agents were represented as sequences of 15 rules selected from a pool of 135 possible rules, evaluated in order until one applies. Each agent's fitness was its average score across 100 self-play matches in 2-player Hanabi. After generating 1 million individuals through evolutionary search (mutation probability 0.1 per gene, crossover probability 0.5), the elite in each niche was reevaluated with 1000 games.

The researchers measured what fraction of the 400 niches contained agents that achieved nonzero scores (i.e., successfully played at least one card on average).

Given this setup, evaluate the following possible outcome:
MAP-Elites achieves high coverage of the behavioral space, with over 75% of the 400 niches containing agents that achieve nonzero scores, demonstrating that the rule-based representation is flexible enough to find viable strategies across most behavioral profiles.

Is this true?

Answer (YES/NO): YES